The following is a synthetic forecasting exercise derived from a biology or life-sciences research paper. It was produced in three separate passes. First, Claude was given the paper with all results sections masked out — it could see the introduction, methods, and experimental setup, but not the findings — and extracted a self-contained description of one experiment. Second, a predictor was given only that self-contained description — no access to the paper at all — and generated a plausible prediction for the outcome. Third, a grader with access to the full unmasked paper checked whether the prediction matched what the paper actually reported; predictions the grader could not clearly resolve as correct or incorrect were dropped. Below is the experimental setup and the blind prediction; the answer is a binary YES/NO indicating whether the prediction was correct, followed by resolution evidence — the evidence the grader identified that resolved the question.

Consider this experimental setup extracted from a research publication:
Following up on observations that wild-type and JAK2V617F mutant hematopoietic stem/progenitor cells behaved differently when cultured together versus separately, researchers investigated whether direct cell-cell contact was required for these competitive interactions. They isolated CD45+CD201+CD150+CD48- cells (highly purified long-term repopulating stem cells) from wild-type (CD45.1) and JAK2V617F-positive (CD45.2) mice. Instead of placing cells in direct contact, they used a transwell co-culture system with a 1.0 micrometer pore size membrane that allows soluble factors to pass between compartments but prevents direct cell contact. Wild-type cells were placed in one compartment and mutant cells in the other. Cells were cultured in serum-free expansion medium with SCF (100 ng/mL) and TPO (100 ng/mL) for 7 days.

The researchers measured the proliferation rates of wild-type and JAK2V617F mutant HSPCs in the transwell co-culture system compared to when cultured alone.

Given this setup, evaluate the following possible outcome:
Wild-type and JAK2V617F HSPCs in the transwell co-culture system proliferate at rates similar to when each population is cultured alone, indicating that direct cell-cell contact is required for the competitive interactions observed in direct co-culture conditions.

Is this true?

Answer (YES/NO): NO